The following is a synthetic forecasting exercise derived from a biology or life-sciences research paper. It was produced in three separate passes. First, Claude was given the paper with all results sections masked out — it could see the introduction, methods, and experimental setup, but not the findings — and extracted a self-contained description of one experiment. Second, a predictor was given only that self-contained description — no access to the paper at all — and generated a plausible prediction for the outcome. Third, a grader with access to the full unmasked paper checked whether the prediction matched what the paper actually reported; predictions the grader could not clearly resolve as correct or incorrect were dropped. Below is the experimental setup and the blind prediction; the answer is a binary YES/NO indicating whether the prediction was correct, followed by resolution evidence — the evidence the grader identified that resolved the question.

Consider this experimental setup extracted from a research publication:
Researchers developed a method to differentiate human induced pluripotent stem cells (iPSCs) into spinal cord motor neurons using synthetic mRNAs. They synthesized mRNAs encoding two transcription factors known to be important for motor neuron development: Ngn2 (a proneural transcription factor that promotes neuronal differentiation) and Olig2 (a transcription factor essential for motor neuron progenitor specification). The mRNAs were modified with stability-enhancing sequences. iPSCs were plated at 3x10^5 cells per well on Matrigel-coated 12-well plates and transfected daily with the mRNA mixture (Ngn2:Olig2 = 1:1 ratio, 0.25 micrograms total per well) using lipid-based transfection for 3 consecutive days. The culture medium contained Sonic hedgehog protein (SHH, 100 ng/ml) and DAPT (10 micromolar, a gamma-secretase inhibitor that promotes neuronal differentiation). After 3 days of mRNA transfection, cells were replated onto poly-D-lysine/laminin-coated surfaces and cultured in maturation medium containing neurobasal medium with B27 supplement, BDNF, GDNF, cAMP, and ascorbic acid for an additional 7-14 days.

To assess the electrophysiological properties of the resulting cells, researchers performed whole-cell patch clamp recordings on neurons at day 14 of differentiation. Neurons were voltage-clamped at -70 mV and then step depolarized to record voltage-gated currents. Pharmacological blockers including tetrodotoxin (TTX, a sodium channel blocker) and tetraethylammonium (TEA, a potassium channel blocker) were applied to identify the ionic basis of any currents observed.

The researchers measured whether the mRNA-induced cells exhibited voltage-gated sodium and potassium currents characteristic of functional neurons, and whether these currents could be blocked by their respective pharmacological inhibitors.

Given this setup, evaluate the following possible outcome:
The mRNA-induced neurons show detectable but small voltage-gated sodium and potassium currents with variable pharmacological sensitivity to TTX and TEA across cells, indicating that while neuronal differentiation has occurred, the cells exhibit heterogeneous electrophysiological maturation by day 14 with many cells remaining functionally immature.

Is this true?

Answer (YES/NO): NO